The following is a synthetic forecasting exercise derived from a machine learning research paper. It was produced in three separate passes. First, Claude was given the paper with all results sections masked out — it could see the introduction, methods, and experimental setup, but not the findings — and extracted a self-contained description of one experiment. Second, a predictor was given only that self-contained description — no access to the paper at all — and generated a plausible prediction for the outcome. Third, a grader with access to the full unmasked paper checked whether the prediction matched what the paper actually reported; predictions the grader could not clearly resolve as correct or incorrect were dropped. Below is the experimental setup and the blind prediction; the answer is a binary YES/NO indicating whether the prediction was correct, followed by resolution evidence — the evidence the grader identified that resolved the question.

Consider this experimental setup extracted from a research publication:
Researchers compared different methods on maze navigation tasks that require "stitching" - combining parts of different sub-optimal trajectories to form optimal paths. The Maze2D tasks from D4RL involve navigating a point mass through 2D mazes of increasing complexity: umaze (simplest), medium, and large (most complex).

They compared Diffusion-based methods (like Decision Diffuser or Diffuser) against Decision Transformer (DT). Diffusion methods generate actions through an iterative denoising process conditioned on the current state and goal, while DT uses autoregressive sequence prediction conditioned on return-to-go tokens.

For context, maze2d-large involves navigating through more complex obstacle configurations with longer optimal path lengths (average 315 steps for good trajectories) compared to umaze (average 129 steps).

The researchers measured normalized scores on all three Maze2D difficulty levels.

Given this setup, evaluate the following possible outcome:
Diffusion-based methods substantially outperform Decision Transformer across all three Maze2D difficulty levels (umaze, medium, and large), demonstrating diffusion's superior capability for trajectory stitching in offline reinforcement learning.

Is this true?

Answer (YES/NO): YES